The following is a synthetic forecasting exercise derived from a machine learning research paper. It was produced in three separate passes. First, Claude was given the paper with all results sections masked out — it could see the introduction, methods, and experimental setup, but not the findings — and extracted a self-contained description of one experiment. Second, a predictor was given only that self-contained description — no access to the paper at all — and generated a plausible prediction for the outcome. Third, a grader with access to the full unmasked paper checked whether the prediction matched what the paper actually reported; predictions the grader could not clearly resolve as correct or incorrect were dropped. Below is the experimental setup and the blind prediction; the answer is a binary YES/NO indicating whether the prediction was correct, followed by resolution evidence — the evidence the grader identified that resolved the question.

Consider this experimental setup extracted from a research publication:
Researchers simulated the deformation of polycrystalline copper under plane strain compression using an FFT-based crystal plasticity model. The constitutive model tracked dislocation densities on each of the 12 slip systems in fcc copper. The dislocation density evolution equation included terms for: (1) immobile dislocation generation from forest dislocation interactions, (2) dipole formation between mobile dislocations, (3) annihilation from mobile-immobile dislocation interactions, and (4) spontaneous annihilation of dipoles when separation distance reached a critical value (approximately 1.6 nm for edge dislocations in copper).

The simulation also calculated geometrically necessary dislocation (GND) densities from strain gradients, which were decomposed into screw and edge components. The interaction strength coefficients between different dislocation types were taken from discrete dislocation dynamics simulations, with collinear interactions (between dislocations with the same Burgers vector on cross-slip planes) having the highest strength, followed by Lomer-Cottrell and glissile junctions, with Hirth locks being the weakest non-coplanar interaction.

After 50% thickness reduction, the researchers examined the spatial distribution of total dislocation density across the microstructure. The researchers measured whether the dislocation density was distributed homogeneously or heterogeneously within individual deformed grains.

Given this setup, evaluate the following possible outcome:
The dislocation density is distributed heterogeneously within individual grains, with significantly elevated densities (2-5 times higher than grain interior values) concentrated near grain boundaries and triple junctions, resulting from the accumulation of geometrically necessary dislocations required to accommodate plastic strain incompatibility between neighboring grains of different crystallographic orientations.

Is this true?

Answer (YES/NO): NO